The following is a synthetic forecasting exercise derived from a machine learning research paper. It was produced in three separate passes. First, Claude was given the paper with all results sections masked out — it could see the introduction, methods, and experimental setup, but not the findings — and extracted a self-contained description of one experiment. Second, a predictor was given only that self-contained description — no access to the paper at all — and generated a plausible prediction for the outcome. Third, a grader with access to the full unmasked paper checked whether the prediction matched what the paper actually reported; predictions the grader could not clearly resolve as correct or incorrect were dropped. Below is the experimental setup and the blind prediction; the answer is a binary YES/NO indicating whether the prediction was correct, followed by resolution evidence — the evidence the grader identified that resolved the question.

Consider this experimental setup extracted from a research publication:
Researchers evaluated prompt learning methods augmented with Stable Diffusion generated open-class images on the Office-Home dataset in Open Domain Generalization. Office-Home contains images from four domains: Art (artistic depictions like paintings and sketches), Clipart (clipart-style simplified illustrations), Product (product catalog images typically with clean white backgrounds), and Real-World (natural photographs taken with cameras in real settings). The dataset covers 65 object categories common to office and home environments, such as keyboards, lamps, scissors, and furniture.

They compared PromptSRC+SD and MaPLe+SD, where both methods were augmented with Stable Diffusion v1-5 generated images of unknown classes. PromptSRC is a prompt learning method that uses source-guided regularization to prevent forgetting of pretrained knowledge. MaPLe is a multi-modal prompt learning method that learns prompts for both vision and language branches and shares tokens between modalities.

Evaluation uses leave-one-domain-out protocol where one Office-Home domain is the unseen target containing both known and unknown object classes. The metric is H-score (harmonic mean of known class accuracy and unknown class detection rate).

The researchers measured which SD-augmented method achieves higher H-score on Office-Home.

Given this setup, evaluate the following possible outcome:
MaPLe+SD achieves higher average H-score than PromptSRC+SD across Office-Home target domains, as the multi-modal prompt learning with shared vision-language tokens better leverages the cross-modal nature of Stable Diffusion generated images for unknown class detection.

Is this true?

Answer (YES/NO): NO